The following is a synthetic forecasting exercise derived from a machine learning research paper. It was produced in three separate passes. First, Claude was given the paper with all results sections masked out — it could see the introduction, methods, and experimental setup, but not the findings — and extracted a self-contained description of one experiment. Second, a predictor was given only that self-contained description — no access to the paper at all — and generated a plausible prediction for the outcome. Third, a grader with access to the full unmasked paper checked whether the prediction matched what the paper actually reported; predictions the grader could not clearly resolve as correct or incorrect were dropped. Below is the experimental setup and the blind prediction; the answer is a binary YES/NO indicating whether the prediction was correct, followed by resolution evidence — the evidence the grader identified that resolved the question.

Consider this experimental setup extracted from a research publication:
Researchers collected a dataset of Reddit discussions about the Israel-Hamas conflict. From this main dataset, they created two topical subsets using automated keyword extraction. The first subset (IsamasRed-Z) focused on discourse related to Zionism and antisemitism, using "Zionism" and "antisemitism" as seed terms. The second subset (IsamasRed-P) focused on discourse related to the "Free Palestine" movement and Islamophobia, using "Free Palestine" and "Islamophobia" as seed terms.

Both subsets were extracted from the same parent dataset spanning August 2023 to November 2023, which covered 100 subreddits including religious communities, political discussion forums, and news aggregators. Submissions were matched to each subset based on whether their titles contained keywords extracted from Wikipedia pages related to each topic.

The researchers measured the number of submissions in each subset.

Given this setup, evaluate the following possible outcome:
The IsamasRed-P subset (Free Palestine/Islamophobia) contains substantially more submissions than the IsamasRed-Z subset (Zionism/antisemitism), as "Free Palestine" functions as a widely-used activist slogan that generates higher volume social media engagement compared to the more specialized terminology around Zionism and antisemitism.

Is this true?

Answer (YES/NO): NO